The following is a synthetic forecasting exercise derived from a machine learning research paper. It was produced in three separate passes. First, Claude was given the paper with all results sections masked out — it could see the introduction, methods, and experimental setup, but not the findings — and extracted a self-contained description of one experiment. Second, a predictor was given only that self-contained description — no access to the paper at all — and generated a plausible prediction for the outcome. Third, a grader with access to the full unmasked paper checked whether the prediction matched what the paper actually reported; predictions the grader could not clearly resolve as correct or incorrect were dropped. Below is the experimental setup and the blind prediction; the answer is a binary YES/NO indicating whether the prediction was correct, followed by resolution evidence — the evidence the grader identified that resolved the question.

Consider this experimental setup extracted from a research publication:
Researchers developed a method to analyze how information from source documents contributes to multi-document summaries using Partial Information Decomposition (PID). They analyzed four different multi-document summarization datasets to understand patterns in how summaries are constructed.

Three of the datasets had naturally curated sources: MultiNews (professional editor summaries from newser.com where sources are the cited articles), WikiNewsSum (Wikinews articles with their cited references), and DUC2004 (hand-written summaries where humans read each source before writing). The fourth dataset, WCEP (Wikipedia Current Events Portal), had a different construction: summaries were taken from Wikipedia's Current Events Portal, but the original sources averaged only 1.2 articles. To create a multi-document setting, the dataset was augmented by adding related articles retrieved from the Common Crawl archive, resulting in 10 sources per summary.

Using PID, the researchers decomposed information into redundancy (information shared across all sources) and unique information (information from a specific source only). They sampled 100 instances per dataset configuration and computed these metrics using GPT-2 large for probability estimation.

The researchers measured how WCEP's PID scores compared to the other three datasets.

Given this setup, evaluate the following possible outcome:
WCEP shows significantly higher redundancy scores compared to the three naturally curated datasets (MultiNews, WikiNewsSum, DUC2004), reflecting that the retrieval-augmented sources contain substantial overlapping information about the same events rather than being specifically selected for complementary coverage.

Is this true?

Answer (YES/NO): NO